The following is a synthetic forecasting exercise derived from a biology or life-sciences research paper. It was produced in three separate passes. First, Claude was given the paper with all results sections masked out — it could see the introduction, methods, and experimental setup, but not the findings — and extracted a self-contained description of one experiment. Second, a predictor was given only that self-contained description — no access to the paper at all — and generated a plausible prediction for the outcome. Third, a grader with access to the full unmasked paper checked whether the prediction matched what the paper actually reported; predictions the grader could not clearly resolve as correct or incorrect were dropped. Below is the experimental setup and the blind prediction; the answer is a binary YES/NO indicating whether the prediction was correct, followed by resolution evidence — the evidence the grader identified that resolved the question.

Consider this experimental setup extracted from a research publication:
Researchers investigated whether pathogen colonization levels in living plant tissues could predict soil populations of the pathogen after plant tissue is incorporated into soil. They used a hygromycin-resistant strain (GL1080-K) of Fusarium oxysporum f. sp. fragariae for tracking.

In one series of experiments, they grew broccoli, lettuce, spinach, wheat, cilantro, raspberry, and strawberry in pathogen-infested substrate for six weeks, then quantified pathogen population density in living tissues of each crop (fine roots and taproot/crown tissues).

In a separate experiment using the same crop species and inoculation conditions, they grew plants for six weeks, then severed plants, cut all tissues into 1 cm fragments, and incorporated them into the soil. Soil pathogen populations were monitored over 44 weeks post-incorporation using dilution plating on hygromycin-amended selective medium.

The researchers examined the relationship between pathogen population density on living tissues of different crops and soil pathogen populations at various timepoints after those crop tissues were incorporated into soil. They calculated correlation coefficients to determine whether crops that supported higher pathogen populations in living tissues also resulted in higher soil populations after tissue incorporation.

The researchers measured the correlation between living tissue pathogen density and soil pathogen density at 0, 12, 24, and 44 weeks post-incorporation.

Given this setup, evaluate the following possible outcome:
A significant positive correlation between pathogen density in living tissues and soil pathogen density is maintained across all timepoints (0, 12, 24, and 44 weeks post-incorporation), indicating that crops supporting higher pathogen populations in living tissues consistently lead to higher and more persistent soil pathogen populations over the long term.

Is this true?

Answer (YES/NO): NO